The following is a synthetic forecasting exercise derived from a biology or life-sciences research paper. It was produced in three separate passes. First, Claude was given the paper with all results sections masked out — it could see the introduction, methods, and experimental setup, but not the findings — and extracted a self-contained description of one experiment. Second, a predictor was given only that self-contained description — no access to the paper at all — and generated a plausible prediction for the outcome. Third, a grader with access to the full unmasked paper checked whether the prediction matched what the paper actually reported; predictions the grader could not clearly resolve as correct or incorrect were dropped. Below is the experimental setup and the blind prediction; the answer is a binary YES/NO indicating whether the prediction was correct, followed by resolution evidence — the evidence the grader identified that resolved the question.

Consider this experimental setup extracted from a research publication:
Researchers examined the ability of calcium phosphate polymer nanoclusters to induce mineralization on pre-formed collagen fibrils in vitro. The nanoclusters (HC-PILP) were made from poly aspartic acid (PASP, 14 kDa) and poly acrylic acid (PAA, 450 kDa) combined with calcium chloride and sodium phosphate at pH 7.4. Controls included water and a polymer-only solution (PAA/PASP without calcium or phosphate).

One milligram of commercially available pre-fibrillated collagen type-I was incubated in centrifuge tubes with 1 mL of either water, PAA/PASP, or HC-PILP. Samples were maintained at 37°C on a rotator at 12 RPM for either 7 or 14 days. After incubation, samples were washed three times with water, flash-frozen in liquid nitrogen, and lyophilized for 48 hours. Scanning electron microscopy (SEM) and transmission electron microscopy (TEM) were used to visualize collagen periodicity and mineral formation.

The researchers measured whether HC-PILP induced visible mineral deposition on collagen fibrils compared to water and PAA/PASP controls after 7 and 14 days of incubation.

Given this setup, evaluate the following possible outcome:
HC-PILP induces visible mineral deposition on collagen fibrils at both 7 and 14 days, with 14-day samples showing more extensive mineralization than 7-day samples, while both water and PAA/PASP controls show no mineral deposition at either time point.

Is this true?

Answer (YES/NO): NO